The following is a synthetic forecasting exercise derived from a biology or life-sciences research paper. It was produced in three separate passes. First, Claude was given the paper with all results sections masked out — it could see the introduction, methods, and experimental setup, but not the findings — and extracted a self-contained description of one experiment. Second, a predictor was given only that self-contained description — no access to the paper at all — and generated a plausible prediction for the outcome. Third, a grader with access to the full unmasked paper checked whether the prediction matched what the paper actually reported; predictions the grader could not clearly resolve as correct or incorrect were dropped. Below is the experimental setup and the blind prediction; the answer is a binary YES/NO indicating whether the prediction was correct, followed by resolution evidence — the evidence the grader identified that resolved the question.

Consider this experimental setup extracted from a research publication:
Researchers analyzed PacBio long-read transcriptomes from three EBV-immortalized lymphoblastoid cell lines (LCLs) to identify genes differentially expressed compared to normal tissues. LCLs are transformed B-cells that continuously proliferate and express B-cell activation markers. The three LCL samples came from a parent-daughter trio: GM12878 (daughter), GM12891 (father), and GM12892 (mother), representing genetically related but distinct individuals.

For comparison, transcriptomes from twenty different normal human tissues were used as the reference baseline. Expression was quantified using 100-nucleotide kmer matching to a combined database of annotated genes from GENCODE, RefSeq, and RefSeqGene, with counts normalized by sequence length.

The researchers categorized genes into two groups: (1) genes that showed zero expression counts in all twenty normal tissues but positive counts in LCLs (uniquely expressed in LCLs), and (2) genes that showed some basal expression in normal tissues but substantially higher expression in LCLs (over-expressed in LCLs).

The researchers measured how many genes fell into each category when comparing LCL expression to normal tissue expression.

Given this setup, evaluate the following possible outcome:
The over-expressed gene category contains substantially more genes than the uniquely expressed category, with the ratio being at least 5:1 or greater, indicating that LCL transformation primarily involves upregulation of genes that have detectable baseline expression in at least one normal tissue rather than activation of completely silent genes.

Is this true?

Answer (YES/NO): NO